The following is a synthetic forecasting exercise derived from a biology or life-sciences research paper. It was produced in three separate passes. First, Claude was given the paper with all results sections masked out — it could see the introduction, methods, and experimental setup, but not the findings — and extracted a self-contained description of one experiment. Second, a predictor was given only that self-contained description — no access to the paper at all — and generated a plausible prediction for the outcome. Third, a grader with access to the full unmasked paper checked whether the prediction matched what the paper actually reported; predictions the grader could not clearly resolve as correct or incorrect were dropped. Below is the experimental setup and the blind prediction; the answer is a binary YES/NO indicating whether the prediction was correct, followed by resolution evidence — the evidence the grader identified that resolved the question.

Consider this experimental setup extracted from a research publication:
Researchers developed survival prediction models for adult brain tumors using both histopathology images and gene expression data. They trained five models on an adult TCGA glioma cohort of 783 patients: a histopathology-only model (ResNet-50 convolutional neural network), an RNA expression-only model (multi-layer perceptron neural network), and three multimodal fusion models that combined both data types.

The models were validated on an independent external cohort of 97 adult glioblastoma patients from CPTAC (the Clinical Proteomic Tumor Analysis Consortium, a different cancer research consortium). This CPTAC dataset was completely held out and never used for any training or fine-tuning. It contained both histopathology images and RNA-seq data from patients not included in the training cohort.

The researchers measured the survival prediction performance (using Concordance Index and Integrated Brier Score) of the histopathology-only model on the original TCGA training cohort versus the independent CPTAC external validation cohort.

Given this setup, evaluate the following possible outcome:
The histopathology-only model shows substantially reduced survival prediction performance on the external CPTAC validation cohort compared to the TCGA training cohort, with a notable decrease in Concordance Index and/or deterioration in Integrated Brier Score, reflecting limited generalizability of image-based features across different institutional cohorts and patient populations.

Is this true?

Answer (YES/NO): YES